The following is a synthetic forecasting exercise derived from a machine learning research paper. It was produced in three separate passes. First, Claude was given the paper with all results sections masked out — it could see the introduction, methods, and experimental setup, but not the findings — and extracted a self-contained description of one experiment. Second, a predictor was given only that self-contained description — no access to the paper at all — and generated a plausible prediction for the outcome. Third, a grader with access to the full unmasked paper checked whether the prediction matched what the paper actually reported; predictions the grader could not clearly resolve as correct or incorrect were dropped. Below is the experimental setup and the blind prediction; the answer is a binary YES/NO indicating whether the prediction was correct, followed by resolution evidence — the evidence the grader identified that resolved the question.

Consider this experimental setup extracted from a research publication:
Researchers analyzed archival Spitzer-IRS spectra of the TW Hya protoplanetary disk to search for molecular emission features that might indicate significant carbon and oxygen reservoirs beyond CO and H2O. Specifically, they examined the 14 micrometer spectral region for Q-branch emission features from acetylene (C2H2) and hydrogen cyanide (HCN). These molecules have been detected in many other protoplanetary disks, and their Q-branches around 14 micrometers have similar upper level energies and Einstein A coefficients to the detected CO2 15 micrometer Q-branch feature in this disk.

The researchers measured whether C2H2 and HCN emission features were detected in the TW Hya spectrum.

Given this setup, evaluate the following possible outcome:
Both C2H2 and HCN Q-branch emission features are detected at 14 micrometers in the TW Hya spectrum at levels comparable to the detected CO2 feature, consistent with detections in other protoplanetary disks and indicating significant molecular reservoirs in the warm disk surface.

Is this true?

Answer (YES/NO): NO